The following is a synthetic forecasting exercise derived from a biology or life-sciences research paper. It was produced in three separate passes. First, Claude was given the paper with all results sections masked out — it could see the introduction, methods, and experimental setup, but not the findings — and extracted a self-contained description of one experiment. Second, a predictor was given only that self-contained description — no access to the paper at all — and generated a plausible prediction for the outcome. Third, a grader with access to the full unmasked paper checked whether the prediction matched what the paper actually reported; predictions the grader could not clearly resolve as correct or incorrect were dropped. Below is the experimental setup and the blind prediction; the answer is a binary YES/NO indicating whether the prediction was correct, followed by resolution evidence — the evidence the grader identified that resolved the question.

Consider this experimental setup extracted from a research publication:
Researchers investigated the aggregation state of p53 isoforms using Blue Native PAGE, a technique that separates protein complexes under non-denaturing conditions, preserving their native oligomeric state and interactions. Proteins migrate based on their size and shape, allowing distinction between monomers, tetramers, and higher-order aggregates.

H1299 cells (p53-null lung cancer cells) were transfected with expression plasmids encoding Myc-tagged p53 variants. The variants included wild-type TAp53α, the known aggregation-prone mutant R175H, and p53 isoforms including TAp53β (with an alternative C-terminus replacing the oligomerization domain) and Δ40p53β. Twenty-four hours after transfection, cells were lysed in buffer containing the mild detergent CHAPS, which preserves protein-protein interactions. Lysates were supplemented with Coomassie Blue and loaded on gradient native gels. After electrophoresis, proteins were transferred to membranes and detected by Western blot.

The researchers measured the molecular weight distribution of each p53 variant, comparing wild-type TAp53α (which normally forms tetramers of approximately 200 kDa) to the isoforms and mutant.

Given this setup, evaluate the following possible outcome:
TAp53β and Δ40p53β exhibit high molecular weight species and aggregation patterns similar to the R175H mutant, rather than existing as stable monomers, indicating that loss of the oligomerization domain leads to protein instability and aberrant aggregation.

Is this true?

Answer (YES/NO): NO